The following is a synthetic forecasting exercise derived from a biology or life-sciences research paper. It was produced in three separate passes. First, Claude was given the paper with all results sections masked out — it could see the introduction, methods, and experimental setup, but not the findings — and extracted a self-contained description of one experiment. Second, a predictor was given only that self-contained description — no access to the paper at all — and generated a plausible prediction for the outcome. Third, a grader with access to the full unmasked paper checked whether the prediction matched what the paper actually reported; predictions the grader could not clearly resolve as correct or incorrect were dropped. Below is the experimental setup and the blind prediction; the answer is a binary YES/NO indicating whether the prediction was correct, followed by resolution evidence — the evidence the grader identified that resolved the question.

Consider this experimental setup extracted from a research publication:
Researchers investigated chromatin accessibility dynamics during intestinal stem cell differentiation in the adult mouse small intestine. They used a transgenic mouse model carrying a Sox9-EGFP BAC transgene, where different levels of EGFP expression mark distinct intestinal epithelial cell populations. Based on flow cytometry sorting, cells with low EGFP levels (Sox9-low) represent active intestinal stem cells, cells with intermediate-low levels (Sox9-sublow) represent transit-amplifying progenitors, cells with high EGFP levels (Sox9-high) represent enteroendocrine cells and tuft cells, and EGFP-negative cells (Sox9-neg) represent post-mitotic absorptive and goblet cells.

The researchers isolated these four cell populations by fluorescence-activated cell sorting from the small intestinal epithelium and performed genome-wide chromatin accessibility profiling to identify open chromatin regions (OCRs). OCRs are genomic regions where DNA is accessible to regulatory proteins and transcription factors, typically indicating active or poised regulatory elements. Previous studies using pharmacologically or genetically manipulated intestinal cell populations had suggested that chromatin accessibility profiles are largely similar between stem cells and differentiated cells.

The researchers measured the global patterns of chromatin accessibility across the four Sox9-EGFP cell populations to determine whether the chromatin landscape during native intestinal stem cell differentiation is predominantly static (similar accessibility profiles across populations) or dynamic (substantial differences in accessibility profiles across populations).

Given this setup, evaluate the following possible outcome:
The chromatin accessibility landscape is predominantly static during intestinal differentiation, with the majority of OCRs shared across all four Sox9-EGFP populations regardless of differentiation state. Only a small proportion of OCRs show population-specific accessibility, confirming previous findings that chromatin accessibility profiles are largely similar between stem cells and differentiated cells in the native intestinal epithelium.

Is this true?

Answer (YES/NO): NO